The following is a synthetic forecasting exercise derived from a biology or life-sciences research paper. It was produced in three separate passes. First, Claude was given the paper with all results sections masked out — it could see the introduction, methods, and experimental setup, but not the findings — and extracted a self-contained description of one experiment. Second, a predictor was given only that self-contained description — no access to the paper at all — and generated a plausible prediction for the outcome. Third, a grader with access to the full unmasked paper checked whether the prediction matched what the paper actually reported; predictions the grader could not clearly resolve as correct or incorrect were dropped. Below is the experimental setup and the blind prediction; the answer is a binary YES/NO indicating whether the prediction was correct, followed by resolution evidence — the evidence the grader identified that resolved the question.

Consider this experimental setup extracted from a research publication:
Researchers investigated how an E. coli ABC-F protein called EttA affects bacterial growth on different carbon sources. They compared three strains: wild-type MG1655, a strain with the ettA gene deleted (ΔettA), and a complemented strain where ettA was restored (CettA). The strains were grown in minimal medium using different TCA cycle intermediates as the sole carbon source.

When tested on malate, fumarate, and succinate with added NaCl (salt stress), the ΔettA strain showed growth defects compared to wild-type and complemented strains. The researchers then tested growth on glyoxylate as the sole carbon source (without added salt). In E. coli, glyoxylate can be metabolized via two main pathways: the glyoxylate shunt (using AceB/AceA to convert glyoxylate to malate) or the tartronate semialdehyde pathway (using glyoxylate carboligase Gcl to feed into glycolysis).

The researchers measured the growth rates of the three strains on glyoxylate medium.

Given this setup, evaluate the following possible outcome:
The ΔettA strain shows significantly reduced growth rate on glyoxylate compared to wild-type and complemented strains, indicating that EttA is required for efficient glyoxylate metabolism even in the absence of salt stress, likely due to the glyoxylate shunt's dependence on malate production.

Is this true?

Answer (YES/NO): NO